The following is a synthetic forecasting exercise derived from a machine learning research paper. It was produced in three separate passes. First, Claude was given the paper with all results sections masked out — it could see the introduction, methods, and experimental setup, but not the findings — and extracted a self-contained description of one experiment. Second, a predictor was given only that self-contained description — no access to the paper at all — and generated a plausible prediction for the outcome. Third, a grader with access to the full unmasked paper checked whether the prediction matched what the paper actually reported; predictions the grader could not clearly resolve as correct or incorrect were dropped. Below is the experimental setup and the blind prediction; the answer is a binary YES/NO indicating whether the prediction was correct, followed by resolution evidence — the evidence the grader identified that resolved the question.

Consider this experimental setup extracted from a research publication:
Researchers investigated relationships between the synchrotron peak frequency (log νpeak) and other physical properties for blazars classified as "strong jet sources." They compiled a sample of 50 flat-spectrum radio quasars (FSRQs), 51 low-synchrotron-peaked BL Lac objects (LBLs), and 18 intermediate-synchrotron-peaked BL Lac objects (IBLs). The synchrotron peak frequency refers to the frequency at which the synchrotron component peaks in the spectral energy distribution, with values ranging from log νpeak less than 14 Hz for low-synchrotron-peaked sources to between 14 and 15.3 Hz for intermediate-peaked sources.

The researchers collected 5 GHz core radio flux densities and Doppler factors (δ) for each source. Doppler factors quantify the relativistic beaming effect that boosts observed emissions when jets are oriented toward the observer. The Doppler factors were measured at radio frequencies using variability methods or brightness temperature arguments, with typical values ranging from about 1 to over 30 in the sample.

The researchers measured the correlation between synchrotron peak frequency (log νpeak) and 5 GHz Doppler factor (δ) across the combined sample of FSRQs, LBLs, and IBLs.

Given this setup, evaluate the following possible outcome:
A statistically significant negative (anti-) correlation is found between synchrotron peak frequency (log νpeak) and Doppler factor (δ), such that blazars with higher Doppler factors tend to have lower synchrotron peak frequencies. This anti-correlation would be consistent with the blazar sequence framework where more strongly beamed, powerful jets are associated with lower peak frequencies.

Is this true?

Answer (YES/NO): YES